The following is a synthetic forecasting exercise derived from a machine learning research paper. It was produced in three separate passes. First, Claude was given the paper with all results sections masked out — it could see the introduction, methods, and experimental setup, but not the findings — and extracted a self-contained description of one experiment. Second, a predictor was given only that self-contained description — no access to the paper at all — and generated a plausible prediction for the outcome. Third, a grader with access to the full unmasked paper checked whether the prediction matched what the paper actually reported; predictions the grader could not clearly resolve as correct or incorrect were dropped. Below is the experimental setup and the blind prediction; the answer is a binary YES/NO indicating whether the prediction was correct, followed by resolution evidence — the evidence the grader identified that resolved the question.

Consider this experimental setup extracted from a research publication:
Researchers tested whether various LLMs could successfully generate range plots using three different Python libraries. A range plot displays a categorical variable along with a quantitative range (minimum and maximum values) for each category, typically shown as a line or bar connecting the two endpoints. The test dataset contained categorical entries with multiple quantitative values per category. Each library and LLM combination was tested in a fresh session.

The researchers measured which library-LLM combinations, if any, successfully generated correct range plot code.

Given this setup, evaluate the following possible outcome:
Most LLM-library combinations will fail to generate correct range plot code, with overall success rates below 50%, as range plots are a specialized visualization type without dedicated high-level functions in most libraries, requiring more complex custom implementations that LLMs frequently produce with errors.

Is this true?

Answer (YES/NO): YES